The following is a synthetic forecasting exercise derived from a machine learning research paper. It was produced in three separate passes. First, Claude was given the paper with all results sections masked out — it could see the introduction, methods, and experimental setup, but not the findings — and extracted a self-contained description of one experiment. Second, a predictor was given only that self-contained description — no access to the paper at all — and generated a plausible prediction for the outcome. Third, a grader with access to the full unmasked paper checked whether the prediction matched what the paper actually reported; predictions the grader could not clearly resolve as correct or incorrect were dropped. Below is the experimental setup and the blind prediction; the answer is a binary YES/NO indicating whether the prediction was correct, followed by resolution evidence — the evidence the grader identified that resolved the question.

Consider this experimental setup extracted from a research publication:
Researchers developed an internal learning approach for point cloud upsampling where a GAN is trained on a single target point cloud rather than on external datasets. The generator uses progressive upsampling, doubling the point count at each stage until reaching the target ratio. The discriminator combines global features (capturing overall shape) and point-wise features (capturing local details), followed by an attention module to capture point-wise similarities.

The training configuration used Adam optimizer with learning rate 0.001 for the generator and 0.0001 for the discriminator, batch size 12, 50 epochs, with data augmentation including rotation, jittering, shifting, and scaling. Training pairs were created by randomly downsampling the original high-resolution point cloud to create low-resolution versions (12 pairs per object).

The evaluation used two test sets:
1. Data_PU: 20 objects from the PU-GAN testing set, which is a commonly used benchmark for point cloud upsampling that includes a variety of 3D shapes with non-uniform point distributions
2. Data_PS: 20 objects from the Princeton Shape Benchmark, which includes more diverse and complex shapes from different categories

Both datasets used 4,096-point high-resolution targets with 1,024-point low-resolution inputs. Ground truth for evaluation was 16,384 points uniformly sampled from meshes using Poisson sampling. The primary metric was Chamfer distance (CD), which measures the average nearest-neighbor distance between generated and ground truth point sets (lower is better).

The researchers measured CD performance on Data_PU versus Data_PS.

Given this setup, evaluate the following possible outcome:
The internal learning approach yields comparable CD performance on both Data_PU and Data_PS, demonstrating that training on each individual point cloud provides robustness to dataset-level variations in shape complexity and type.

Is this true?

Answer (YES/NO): NO